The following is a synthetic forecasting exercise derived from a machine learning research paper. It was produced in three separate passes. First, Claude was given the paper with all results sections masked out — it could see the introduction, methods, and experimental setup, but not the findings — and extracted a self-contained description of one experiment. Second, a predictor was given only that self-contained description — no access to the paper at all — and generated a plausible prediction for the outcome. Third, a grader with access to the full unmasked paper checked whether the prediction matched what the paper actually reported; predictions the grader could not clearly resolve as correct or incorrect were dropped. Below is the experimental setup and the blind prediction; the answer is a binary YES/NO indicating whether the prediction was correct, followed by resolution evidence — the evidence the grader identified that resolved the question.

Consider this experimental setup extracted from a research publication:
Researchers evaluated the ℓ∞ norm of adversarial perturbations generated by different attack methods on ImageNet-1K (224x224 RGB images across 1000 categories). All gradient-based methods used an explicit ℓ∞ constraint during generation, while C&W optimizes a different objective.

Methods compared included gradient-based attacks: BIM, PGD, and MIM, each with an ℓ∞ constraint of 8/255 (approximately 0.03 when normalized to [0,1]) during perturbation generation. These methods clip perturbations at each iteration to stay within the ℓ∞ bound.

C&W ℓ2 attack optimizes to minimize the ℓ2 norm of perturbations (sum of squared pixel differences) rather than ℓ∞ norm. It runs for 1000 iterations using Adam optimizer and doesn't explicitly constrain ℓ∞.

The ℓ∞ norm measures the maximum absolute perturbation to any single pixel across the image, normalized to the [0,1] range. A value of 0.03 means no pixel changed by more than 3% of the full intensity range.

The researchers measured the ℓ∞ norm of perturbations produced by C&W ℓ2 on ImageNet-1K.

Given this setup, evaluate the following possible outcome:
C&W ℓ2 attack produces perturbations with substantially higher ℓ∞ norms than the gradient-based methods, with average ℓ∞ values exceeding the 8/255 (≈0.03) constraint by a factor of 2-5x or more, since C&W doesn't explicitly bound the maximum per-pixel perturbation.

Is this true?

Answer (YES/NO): NO